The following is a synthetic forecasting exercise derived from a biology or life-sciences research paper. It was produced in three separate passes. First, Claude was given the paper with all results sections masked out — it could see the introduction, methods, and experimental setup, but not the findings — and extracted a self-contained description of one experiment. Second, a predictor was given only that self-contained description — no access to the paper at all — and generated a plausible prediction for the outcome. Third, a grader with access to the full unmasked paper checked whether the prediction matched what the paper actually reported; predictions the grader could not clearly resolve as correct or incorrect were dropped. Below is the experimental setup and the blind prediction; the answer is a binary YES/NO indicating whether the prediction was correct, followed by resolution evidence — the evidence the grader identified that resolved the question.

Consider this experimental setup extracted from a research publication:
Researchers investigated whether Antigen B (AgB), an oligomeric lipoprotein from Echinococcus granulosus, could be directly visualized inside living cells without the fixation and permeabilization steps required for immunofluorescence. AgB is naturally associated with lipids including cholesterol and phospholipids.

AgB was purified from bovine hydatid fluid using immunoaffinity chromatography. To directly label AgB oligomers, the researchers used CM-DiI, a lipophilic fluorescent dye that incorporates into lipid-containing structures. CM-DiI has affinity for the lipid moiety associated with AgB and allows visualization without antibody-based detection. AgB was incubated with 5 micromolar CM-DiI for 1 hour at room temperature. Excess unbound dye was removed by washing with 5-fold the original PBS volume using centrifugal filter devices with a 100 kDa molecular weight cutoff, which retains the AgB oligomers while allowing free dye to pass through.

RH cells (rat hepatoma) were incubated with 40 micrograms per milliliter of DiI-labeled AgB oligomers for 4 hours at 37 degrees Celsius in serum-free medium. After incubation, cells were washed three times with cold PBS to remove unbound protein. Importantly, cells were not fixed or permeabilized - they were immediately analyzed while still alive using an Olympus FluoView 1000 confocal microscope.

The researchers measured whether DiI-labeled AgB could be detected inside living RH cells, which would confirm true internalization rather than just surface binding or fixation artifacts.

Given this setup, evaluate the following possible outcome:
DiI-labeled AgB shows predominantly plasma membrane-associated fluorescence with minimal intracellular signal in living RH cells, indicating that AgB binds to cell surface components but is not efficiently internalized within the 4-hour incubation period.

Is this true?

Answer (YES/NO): NO